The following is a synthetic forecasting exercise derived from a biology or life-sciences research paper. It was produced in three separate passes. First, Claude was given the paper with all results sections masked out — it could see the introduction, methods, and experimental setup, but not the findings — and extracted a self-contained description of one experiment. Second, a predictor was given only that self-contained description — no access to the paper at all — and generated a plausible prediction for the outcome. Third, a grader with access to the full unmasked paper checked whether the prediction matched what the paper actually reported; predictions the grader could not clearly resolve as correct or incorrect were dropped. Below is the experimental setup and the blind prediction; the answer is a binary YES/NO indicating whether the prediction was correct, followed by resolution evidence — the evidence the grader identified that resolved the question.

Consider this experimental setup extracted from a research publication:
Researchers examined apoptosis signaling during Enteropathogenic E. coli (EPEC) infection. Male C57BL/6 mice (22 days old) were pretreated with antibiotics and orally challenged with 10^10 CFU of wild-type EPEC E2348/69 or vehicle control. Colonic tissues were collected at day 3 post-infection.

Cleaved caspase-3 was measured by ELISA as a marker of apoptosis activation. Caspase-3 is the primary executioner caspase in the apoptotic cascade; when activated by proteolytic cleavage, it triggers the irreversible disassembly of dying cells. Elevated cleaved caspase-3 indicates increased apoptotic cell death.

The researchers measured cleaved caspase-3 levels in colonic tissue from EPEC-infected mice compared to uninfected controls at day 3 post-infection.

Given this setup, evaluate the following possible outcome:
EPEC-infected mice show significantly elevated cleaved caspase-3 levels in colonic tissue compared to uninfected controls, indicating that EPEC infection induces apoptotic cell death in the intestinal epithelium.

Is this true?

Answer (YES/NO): YES